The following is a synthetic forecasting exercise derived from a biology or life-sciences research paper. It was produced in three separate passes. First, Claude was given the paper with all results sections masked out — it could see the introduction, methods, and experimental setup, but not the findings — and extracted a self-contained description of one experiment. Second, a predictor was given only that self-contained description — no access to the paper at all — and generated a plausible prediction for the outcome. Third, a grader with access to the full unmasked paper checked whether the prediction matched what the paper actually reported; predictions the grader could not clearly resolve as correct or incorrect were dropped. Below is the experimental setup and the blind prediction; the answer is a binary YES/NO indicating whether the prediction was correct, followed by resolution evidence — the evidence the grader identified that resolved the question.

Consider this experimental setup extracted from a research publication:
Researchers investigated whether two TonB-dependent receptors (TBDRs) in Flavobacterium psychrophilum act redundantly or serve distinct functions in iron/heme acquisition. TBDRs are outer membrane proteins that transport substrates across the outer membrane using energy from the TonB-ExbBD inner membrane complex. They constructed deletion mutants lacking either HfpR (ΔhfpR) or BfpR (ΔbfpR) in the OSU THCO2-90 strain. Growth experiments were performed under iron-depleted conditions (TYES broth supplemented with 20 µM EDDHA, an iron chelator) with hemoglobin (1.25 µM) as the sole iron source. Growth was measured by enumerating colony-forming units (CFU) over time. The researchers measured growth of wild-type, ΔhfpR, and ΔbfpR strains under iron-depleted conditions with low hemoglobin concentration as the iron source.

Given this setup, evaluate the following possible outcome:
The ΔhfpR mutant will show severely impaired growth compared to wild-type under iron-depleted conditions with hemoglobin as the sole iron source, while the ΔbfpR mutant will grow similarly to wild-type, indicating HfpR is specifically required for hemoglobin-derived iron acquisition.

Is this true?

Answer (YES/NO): YES